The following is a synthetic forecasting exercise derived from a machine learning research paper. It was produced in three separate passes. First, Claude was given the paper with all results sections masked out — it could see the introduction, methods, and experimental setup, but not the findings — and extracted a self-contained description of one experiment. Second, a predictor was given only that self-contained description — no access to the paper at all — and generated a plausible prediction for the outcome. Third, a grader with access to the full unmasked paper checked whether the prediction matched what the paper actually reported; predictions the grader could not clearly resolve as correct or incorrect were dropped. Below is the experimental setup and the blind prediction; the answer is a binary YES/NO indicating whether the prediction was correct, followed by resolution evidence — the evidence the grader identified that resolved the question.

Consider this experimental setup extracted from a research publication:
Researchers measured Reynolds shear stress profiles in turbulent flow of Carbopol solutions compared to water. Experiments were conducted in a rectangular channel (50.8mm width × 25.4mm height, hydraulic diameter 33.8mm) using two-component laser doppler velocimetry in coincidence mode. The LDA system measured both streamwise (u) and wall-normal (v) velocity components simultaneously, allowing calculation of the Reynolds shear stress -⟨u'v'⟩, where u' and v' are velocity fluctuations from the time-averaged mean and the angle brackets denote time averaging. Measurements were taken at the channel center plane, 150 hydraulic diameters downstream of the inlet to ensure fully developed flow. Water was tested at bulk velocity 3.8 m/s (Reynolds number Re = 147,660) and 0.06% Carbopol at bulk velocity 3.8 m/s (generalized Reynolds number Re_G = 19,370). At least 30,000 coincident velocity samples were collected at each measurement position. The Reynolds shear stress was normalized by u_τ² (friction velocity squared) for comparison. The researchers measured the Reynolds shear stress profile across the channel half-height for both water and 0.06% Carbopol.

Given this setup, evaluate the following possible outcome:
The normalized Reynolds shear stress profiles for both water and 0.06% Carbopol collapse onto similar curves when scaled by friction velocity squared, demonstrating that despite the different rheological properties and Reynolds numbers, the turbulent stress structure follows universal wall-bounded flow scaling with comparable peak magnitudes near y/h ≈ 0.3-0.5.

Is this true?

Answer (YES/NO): NO